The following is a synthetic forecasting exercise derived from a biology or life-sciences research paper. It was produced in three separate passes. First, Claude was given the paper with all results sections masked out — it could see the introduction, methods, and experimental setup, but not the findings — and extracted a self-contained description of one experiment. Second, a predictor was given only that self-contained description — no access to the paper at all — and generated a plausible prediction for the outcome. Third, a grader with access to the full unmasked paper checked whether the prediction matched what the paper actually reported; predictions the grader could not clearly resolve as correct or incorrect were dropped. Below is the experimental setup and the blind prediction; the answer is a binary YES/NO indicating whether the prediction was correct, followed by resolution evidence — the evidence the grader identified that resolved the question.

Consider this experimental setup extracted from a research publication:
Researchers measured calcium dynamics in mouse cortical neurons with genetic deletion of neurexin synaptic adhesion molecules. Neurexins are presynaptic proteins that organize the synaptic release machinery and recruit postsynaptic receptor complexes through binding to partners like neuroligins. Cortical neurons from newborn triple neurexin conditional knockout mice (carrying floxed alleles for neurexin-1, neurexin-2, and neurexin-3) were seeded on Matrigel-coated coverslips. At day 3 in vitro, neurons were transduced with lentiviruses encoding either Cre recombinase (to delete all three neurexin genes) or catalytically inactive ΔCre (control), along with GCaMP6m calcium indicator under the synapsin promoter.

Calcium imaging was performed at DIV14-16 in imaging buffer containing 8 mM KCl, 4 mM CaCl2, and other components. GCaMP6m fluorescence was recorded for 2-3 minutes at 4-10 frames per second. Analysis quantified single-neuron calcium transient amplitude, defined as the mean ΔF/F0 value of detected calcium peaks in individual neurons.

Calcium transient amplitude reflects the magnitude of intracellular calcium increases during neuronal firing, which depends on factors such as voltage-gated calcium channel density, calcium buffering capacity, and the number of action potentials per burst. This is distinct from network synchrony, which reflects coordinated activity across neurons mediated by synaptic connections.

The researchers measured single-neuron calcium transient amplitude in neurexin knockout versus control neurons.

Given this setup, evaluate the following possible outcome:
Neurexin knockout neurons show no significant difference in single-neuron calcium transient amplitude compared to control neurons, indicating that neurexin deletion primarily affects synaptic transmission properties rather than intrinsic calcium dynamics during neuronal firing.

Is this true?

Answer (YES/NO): NO